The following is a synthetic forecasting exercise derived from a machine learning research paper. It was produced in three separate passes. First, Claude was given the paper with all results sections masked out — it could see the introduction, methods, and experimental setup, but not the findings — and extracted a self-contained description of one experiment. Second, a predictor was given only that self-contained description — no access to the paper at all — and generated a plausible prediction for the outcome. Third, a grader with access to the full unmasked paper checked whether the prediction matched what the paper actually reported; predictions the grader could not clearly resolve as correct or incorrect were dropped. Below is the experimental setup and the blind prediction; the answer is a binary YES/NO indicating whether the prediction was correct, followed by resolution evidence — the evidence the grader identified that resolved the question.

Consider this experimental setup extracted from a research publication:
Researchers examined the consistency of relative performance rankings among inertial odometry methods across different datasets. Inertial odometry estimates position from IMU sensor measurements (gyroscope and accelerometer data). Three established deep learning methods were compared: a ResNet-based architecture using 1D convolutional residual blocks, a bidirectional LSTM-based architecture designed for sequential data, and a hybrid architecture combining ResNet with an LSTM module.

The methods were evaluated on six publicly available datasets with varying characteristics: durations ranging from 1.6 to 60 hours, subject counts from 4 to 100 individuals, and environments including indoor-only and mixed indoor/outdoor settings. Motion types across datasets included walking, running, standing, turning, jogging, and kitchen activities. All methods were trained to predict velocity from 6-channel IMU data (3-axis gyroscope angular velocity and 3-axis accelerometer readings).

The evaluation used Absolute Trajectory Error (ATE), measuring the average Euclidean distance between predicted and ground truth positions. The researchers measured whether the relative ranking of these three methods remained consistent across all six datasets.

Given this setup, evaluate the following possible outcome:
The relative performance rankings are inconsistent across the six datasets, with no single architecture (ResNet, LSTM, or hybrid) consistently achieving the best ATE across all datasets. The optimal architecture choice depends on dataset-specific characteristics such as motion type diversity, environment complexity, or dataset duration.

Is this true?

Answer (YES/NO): YES